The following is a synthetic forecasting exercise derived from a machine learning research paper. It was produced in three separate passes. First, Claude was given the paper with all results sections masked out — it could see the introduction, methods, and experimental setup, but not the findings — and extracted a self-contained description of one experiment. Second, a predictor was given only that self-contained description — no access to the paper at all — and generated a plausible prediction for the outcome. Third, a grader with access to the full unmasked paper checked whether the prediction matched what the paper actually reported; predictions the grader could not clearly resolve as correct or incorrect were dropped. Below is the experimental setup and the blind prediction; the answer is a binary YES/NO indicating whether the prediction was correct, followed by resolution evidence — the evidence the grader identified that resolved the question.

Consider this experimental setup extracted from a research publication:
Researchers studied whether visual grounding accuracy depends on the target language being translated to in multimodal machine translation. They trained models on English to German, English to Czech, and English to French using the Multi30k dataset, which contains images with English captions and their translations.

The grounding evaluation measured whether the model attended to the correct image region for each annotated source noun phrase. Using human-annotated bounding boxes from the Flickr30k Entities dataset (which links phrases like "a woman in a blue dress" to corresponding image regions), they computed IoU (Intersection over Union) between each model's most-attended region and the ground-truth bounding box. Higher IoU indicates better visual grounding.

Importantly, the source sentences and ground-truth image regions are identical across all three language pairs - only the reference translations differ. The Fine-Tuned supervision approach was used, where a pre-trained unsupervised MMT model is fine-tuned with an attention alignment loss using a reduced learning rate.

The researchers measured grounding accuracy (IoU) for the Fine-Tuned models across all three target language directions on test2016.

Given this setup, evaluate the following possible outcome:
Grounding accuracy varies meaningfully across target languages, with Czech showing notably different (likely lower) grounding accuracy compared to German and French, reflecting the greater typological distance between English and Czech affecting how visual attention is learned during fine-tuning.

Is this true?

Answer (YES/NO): NO